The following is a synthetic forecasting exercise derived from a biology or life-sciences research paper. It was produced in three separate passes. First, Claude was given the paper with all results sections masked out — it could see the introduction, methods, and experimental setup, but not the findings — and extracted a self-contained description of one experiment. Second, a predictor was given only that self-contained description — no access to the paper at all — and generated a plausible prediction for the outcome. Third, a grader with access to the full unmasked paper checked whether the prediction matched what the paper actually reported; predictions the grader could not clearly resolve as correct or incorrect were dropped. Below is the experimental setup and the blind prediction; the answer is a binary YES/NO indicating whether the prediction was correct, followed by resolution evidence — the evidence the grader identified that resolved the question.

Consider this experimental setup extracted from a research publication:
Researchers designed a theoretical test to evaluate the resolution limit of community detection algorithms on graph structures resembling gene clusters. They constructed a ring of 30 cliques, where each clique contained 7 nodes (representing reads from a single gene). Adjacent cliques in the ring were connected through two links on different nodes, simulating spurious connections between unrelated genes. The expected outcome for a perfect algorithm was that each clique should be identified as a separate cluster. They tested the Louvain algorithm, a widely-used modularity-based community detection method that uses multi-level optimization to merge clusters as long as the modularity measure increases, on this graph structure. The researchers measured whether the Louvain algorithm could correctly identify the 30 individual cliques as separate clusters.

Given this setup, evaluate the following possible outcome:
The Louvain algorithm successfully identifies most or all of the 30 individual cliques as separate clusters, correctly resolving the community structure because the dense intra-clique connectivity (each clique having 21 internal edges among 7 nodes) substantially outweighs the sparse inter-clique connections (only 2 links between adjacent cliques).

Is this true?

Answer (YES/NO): NO